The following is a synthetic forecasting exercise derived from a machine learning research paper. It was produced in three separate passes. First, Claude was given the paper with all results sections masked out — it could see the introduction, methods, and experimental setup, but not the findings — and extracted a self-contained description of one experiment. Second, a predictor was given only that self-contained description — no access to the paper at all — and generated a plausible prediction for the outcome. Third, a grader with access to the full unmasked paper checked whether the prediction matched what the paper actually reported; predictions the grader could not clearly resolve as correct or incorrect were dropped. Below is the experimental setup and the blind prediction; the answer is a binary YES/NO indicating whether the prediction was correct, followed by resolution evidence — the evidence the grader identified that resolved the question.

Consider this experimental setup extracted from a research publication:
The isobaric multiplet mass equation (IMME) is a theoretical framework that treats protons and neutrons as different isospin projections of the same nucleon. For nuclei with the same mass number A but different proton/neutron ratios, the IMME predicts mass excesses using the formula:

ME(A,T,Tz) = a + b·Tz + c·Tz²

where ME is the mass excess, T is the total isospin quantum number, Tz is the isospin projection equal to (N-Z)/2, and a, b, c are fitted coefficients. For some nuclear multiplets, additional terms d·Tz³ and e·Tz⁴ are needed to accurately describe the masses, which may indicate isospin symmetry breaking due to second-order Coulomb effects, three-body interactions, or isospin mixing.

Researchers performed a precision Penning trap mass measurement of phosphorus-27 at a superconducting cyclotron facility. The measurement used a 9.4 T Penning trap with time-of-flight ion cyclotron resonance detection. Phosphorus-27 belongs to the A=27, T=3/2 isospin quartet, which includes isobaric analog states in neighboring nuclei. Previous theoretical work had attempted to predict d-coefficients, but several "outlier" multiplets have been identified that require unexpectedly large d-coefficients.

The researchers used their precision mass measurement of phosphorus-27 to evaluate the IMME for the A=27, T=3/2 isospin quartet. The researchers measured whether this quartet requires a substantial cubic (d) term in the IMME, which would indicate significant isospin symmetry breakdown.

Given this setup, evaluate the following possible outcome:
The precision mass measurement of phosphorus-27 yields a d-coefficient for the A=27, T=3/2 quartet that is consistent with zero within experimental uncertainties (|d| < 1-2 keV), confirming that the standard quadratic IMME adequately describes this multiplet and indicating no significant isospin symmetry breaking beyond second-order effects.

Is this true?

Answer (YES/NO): NO